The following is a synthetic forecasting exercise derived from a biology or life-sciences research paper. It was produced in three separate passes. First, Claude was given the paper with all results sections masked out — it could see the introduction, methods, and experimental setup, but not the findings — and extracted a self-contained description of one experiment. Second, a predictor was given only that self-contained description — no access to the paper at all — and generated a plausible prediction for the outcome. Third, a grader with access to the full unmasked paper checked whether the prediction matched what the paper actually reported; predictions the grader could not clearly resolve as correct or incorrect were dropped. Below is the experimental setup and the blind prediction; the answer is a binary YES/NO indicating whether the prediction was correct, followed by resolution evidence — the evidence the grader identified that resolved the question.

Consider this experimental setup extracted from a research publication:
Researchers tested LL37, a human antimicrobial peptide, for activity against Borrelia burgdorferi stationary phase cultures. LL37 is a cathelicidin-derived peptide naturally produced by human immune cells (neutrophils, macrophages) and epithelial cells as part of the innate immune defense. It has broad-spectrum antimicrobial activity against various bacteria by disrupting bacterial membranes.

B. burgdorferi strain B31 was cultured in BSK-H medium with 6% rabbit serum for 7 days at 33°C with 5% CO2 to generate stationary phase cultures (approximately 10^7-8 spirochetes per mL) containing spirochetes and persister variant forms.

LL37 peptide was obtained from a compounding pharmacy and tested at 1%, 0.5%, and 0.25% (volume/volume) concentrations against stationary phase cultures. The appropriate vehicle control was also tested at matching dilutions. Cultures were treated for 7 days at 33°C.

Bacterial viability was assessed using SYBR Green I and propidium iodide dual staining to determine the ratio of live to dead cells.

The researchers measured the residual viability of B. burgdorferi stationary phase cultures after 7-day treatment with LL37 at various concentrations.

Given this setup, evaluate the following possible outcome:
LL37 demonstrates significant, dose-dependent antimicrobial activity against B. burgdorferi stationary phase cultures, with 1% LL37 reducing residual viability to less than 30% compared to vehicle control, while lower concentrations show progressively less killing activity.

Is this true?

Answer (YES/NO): NO